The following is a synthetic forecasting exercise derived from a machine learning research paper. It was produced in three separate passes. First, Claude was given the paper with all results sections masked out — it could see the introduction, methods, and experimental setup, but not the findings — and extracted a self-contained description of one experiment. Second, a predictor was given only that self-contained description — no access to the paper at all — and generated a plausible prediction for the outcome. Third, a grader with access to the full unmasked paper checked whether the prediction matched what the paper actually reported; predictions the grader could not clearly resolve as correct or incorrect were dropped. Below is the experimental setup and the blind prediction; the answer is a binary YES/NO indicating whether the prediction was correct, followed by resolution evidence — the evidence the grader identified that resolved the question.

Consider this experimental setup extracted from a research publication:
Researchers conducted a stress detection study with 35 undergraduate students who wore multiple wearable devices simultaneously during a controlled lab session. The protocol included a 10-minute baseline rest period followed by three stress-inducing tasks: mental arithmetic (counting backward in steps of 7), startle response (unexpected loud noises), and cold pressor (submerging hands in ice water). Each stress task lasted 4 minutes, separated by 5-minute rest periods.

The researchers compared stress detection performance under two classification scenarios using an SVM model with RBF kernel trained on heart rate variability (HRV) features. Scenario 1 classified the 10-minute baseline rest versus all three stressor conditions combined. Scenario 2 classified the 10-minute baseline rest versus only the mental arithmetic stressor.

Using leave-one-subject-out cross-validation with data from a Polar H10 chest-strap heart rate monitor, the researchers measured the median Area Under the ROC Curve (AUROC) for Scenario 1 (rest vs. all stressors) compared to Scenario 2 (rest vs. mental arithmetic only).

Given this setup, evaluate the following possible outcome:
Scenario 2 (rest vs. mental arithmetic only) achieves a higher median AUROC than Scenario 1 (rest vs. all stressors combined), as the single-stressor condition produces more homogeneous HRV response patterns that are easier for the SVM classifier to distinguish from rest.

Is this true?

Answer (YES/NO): YES